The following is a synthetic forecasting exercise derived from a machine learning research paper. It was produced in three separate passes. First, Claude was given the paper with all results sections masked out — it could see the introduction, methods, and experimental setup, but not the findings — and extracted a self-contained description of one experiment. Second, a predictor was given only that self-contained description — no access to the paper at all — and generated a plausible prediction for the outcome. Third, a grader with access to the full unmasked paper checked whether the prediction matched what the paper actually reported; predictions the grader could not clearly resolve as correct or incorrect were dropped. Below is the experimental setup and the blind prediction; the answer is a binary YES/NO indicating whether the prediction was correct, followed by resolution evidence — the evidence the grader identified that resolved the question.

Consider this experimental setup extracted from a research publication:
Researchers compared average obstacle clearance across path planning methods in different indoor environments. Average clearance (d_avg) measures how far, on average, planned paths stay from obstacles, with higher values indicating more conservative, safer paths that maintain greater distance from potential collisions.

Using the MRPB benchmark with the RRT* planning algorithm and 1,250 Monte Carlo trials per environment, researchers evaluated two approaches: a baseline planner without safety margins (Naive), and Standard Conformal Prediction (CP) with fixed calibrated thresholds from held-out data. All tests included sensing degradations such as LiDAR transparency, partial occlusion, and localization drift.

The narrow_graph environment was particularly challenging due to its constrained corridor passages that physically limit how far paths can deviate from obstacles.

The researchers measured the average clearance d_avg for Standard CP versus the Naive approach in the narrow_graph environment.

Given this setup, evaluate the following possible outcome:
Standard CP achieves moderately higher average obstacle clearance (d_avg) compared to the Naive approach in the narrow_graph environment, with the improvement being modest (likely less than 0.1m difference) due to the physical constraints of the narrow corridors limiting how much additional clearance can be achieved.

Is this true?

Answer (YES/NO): NO